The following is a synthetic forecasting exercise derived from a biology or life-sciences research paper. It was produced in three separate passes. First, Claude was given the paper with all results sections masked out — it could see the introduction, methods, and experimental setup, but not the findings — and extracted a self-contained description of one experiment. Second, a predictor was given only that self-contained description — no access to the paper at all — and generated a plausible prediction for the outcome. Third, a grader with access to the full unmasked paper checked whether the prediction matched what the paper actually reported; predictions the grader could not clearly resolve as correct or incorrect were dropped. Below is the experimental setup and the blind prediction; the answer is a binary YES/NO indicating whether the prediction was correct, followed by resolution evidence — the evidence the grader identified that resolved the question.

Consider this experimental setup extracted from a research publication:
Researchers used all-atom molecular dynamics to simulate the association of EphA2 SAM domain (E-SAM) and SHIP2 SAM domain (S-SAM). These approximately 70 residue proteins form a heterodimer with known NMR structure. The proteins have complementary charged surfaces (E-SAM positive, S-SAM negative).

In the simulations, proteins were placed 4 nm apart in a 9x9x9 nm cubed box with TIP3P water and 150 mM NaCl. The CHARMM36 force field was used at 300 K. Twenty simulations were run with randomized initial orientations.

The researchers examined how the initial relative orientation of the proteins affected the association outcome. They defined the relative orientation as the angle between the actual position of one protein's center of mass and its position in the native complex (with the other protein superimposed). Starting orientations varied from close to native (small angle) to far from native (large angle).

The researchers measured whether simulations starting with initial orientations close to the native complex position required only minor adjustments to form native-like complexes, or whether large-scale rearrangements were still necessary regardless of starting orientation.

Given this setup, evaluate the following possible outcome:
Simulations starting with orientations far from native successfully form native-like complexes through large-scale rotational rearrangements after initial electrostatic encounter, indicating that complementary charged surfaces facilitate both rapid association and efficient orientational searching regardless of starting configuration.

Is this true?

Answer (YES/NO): NO